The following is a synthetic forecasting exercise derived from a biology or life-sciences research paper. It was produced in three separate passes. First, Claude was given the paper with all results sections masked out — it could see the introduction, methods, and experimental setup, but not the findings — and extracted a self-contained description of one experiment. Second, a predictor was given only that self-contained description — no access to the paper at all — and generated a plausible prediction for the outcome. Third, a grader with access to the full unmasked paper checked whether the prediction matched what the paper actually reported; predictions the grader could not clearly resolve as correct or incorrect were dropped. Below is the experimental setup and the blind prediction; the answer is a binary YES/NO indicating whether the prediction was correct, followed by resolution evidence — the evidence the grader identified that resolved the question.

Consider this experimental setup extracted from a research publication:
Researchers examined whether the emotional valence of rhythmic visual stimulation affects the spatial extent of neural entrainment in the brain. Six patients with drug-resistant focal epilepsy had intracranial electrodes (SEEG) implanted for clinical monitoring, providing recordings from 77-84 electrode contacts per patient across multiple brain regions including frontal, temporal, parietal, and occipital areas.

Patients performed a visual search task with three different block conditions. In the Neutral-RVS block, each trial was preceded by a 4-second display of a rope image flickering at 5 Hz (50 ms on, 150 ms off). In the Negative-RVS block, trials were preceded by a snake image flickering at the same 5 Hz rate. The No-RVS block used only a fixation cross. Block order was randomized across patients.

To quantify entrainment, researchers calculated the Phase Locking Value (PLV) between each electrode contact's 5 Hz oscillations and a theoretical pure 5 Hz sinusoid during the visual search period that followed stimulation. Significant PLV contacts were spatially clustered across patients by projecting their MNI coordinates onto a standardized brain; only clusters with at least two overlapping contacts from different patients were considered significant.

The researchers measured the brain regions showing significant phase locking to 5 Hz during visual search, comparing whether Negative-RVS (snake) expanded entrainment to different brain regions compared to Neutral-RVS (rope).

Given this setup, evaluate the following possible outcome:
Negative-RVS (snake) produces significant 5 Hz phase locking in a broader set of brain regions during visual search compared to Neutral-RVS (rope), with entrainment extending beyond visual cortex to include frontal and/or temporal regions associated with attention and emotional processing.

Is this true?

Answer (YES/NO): NO